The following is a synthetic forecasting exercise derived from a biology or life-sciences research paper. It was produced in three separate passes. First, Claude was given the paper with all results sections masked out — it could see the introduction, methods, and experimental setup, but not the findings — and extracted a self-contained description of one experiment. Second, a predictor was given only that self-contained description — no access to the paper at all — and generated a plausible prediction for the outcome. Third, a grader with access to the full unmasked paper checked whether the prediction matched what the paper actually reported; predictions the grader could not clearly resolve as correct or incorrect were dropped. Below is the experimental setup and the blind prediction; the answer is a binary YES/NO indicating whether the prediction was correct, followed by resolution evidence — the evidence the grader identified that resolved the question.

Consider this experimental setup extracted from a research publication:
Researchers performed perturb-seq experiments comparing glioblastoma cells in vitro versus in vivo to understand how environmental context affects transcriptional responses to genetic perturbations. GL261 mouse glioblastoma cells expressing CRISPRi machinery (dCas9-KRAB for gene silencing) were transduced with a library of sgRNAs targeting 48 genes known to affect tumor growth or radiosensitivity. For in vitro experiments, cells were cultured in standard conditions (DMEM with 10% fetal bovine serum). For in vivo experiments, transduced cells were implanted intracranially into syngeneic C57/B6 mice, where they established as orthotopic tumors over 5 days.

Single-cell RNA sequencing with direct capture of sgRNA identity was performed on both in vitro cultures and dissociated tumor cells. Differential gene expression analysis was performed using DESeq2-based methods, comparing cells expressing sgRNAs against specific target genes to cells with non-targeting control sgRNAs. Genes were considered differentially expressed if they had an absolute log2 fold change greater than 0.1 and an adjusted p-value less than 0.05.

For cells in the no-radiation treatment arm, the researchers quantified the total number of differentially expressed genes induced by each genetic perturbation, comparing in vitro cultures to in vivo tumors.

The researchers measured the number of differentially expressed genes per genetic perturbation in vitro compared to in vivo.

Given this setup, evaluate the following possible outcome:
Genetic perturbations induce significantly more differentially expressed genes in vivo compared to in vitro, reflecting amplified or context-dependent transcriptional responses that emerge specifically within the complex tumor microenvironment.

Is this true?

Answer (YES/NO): YES